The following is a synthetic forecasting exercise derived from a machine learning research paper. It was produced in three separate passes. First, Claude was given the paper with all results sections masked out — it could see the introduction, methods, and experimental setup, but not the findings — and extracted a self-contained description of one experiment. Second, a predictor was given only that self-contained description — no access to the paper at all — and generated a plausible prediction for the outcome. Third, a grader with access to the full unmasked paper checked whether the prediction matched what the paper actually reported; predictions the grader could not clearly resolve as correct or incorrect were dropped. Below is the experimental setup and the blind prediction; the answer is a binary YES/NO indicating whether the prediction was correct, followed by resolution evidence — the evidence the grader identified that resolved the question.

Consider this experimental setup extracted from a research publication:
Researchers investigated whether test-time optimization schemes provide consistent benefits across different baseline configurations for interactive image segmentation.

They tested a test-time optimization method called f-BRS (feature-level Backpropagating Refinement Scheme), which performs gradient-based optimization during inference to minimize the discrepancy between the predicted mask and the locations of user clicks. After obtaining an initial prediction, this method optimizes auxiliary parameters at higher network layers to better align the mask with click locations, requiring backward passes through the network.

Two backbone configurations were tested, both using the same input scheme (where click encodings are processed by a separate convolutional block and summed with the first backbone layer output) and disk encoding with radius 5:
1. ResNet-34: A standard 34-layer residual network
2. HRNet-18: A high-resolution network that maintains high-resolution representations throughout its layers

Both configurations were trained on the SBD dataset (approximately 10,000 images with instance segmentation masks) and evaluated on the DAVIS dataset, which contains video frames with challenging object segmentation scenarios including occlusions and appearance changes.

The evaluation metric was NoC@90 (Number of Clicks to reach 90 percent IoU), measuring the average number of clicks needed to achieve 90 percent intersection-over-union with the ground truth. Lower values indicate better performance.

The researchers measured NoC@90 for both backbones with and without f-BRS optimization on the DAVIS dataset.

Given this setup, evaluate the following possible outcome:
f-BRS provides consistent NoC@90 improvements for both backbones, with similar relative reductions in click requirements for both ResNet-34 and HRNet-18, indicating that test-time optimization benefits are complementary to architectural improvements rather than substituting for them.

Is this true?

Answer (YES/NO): NO